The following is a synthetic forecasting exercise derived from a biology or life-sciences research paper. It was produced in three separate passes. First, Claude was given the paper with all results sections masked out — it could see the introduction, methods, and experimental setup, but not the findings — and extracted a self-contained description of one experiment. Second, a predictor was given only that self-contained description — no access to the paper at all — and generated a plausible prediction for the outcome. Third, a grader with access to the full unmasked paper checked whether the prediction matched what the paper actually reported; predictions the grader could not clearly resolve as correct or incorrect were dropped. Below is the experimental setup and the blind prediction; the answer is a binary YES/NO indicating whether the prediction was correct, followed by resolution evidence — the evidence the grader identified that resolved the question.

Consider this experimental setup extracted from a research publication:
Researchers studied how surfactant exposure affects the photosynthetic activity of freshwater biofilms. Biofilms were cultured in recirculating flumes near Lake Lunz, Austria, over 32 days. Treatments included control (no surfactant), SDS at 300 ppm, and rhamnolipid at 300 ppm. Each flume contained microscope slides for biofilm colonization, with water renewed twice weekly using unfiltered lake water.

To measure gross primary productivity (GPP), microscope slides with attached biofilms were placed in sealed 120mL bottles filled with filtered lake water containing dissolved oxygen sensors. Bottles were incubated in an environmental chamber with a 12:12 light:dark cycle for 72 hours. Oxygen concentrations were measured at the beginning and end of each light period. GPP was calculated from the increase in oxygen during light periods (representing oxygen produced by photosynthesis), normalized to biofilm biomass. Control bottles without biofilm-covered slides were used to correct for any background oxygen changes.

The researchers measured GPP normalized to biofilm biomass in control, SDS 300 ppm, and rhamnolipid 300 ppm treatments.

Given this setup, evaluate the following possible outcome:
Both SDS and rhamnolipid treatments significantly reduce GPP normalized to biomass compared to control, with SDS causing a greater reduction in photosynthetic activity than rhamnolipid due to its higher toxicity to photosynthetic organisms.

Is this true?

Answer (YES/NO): NO